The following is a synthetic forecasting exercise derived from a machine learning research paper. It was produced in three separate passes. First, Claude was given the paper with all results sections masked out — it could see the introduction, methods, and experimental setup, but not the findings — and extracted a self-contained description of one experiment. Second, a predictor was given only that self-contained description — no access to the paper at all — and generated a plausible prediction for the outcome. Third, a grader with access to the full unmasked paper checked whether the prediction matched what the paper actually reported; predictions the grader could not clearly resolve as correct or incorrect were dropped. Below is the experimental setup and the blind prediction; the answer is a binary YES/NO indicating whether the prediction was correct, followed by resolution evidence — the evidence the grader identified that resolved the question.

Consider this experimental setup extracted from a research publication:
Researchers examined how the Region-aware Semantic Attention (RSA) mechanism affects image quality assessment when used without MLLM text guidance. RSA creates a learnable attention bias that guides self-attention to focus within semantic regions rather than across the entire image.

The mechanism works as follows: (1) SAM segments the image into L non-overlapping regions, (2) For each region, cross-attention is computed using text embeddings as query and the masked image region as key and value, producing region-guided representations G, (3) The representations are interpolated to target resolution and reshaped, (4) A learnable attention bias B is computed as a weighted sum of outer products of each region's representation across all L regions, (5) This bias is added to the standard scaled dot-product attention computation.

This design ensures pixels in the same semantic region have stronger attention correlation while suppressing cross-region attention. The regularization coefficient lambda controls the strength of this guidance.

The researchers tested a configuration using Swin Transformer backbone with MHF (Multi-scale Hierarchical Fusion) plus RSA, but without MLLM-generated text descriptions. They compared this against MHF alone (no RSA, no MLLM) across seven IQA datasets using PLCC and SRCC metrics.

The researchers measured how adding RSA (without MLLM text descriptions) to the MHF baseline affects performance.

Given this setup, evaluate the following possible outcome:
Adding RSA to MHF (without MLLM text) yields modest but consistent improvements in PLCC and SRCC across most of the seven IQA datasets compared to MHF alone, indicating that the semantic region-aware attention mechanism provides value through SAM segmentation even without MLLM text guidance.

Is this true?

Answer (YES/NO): YES